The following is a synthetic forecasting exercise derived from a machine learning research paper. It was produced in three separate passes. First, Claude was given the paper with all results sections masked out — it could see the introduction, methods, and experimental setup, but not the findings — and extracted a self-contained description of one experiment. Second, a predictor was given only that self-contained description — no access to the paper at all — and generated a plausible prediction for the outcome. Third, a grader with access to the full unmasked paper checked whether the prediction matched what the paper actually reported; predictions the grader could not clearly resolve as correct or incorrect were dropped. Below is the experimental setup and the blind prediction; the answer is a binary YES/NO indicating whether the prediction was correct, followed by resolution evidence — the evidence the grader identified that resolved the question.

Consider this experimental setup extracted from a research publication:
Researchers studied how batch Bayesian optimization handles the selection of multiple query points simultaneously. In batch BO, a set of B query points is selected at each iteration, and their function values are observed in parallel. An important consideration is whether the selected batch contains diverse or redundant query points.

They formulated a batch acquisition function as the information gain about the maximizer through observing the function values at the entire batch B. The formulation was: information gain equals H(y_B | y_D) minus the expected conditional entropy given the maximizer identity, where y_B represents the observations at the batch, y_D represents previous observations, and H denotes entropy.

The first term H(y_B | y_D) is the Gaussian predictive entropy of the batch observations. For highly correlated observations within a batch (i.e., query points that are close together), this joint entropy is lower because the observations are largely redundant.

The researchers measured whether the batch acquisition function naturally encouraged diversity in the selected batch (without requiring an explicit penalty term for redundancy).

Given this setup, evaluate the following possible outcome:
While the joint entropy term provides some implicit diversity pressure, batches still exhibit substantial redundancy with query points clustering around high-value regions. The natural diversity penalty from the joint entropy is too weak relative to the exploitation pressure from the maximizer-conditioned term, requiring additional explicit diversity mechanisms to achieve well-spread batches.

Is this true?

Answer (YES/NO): NO